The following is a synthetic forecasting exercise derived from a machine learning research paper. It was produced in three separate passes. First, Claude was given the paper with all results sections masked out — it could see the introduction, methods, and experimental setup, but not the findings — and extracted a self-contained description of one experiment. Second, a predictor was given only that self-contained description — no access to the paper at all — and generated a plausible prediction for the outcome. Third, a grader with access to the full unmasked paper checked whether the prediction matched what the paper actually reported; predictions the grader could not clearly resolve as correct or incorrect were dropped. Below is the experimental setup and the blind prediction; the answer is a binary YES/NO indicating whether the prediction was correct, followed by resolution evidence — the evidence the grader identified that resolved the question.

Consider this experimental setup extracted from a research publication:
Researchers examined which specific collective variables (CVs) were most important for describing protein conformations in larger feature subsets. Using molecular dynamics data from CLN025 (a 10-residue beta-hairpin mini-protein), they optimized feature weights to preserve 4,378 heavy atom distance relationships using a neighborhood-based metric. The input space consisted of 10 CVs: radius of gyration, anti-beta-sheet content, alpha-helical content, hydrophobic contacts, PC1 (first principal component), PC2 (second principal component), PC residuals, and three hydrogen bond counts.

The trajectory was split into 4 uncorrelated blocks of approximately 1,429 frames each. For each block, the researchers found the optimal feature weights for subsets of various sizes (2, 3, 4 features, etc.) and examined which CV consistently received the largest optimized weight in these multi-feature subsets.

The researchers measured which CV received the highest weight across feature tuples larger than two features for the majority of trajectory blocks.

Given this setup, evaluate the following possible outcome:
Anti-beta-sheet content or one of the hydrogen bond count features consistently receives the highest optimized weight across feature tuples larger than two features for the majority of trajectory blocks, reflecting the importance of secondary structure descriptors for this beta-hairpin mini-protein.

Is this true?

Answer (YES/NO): NO